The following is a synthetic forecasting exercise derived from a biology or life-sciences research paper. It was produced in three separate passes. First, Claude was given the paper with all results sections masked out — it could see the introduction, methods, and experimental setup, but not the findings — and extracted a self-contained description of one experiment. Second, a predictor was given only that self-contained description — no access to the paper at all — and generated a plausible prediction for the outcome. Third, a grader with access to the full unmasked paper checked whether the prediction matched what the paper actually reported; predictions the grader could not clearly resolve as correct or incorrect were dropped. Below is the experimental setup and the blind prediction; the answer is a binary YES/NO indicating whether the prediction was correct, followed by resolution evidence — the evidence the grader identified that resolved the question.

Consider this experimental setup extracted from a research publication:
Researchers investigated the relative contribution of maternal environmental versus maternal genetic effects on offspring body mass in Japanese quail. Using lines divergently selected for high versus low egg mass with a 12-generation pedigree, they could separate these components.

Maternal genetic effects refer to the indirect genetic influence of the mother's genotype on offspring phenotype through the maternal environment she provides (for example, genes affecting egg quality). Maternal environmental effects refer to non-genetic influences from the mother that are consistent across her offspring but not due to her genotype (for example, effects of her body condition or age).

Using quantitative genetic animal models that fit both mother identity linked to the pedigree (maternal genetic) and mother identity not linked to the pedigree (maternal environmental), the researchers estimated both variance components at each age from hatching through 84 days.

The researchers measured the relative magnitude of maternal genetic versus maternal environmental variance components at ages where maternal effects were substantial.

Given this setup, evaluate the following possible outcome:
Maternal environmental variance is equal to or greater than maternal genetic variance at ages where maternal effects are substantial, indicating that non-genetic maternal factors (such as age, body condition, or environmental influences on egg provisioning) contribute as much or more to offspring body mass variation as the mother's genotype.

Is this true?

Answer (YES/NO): NO